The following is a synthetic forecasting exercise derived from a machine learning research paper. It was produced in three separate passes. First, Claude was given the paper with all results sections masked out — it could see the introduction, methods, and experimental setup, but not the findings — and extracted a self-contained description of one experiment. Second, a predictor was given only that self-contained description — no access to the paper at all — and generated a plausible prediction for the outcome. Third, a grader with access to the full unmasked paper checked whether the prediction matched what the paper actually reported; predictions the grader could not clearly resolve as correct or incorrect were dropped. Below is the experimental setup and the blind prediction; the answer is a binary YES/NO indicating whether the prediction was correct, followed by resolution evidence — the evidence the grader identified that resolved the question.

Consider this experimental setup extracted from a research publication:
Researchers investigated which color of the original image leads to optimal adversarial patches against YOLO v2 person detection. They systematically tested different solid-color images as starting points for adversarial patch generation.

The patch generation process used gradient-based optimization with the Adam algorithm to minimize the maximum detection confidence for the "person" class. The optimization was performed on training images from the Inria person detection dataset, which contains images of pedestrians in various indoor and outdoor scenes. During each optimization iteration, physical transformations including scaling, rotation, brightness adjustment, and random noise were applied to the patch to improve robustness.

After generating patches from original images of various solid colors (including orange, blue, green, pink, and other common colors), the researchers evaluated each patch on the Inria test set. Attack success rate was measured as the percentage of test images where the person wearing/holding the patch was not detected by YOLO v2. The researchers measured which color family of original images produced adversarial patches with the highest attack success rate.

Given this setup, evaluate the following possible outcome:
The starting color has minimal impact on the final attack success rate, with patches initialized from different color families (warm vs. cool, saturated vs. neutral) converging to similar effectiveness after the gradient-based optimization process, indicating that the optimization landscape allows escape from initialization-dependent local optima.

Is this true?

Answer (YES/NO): NO